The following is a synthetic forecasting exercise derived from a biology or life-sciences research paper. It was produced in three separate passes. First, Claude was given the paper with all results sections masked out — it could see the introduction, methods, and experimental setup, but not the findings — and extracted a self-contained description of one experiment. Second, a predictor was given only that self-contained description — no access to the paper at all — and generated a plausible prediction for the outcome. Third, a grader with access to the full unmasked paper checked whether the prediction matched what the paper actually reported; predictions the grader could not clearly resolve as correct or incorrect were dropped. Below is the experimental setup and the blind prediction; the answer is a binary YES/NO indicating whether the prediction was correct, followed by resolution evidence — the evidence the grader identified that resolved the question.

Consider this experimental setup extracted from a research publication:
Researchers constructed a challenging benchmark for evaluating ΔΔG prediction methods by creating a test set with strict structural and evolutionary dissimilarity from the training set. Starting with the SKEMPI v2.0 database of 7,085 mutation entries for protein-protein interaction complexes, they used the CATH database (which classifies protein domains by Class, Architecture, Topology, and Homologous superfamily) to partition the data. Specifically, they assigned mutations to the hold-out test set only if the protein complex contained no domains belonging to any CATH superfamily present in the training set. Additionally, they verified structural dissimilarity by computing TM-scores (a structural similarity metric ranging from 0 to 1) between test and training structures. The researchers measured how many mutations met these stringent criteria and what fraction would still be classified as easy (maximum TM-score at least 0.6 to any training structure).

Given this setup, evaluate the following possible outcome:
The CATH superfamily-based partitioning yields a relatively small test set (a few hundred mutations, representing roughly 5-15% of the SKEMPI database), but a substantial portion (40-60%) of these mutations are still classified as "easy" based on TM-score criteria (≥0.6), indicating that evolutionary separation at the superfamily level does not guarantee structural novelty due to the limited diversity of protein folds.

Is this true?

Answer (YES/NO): NO